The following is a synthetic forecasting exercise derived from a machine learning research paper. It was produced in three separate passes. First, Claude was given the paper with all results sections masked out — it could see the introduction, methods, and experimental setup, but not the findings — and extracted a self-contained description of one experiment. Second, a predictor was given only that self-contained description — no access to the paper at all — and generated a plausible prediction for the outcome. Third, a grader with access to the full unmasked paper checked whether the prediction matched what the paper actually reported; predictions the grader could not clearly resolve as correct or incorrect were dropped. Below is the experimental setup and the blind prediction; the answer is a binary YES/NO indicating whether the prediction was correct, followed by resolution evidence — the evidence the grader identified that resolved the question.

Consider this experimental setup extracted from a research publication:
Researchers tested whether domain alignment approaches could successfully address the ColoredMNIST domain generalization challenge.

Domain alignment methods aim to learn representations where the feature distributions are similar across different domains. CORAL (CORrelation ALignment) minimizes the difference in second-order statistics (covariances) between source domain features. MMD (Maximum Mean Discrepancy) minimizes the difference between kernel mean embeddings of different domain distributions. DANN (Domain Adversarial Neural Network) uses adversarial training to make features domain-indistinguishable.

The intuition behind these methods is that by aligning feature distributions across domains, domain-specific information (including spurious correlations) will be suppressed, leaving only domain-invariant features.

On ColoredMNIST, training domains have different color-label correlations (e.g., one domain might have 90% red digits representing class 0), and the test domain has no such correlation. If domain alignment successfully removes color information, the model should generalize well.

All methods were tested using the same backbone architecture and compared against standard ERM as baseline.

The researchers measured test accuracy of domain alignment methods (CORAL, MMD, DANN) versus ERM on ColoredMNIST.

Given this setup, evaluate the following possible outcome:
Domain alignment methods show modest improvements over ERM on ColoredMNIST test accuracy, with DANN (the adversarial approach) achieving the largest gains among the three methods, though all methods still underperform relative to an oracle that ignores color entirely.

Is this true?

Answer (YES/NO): NO